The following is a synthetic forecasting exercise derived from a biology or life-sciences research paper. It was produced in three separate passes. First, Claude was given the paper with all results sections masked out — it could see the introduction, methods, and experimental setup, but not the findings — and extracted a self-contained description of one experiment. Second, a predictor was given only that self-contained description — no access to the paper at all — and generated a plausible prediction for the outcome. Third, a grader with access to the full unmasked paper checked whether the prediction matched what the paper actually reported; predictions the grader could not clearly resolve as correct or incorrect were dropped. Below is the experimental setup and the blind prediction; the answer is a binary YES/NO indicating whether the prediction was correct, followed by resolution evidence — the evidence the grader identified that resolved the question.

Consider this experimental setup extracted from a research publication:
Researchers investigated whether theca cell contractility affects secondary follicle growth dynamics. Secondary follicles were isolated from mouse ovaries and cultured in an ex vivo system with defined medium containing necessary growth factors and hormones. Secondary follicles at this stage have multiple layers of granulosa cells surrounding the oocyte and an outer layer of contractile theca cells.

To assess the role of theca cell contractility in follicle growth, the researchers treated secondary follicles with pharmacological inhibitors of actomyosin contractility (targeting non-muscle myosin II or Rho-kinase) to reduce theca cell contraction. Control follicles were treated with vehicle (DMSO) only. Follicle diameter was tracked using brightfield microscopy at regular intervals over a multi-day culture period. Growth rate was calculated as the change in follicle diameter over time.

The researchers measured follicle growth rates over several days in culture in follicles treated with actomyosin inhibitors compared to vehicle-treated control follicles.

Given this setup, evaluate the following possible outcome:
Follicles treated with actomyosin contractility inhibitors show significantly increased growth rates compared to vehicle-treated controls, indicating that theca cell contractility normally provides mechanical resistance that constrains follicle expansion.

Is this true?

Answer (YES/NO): NO